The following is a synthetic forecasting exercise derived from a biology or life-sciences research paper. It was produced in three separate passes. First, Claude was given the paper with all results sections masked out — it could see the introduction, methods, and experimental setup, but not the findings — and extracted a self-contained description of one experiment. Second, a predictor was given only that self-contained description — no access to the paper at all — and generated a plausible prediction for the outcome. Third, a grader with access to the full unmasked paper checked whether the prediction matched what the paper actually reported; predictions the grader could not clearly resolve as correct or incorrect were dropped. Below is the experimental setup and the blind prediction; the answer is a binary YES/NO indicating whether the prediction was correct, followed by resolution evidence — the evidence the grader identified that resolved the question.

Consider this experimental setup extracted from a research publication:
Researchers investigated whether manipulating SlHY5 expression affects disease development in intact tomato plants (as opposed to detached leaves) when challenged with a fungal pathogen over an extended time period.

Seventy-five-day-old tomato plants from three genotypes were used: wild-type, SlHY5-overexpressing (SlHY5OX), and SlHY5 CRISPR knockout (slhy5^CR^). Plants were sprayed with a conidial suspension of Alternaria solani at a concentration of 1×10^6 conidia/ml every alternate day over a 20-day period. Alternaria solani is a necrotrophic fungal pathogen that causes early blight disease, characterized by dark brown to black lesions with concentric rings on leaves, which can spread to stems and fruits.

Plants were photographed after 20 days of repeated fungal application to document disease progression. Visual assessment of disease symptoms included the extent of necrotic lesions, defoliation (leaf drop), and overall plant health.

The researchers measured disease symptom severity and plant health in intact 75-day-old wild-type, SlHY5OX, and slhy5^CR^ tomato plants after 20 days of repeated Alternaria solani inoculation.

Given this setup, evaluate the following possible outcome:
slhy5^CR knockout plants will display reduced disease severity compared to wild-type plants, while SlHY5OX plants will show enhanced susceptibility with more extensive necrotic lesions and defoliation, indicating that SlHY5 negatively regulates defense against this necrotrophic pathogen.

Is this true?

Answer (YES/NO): NO